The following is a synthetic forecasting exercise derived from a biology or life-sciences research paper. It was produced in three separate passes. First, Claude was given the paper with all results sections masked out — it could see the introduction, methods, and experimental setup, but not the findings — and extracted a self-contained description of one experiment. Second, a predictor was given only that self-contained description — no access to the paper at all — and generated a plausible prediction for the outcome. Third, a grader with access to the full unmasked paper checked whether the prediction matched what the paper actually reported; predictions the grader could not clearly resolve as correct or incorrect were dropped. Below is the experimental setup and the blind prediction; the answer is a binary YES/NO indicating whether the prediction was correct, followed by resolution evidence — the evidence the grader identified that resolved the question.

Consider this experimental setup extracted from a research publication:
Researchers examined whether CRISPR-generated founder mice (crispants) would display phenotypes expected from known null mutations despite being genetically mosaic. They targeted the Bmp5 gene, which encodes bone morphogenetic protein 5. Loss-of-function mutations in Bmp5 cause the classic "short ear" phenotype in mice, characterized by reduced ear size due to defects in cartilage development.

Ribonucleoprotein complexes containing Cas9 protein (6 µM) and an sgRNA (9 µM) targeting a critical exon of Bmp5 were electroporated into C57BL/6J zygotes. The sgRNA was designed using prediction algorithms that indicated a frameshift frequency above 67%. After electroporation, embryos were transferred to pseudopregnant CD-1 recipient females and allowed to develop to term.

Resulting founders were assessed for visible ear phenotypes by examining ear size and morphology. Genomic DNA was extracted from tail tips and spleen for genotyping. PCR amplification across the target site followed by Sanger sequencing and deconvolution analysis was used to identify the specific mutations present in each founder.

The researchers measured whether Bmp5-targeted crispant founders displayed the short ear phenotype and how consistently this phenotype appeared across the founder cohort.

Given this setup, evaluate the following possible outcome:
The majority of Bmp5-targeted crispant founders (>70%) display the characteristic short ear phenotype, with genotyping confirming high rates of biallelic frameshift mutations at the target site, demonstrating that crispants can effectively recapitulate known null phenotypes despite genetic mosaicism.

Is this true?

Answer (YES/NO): YES